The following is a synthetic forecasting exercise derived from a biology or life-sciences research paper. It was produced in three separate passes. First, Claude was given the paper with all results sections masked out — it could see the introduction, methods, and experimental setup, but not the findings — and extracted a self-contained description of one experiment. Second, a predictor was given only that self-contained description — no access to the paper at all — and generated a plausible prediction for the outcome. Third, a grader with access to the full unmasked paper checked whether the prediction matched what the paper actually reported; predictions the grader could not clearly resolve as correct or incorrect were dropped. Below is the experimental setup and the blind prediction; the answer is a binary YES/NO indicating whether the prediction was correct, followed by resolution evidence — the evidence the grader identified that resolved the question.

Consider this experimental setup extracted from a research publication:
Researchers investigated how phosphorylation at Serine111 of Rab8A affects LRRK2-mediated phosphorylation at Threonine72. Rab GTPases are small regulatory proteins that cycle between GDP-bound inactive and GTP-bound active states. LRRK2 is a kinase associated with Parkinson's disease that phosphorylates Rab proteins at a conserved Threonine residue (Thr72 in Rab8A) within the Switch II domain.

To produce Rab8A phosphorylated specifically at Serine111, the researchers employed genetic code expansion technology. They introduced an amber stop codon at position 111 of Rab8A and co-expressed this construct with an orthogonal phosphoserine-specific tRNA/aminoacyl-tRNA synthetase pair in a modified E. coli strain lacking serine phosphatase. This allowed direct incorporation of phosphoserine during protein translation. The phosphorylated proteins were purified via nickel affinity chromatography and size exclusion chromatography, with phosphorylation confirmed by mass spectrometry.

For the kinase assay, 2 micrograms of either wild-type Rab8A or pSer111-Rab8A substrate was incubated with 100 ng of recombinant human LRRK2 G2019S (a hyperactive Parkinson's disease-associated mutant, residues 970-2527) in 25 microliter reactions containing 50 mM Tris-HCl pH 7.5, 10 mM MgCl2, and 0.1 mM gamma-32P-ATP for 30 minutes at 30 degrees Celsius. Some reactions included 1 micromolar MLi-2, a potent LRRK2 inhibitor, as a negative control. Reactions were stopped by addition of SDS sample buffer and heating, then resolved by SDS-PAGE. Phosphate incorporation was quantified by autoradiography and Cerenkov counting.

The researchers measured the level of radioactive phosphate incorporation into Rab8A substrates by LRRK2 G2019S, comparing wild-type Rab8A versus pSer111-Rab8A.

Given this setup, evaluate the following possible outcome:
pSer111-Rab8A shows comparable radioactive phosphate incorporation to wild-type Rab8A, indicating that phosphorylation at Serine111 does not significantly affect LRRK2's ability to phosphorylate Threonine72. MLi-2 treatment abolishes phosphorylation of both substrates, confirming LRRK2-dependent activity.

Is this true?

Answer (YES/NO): NO